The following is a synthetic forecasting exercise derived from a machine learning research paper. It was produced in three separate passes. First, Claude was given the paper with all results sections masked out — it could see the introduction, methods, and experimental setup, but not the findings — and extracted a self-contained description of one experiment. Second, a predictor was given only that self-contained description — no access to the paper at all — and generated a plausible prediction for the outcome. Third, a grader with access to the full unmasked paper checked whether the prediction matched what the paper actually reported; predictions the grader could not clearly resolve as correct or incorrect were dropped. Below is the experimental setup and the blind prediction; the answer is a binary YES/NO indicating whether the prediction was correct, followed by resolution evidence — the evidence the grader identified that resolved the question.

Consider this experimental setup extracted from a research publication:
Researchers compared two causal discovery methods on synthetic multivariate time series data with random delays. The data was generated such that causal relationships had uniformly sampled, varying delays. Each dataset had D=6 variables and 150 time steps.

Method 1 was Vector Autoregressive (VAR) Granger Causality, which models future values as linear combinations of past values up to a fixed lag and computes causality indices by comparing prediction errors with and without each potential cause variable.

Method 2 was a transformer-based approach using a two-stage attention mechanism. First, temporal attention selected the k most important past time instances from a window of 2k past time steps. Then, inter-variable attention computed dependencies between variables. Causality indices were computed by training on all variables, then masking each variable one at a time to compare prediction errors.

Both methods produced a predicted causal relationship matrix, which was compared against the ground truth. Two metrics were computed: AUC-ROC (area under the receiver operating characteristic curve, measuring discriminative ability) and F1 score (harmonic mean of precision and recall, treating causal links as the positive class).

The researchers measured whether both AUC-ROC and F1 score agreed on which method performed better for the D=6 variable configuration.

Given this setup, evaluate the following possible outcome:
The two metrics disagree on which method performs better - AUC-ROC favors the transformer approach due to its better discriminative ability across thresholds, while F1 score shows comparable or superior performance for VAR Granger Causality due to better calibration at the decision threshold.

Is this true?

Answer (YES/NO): YES